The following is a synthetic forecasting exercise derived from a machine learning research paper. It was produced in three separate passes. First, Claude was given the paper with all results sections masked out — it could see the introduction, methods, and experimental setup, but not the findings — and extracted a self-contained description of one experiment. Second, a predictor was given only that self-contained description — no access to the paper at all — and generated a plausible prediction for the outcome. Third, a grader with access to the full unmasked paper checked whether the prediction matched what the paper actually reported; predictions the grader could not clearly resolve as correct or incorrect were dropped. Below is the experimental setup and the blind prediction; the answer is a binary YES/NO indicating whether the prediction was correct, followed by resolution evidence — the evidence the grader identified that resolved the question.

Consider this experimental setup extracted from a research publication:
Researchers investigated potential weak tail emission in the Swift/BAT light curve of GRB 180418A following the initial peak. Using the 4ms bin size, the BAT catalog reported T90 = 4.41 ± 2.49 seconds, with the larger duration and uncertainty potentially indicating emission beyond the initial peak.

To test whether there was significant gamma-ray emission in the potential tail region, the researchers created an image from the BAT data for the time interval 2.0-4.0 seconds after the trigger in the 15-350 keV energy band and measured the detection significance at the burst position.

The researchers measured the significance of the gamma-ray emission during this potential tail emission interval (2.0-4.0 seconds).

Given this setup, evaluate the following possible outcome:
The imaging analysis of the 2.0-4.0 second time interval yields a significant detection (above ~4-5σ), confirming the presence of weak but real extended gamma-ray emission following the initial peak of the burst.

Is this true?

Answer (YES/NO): NO